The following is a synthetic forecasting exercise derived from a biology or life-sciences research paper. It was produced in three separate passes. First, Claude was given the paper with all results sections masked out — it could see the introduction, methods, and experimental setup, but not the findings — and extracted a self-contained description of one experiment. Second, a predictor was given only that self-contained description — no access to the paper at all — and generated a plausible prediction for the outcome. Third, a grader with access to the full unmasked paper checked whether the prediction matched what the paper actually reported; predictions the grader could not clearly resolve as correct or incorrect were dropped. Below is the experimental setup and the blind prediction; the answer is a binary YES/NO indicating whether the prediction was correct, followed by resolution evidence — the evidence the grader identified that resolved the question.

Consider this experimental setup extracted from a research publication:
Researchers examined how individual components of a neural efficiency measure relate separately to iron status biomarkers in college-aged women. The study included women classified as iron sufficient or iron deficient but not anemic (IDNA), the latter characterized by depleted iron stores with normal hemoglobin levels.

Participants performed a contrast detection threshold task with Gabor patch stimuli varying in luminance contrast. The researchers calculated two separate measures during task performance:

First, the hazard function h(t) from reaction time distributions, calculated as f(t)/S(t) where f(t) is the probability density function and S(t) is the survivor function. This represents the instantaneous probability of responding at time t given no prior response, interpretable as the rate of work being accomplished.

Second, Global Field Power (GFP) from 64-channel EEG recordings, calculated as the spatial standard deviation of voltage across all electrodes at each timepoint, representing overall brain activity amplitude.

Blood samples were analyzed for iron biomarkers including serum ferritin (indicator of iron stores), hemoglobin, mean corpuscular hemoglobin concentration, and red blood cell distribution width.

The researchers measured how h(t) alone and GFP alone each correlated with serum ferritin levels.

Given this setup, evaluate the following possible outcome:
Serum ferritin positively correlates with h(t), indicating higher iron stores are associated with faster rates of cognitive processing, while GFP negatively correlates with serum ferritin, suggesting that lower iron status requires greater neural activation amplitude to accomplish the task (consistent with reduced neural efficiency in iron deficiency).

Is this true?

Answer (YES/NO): YES